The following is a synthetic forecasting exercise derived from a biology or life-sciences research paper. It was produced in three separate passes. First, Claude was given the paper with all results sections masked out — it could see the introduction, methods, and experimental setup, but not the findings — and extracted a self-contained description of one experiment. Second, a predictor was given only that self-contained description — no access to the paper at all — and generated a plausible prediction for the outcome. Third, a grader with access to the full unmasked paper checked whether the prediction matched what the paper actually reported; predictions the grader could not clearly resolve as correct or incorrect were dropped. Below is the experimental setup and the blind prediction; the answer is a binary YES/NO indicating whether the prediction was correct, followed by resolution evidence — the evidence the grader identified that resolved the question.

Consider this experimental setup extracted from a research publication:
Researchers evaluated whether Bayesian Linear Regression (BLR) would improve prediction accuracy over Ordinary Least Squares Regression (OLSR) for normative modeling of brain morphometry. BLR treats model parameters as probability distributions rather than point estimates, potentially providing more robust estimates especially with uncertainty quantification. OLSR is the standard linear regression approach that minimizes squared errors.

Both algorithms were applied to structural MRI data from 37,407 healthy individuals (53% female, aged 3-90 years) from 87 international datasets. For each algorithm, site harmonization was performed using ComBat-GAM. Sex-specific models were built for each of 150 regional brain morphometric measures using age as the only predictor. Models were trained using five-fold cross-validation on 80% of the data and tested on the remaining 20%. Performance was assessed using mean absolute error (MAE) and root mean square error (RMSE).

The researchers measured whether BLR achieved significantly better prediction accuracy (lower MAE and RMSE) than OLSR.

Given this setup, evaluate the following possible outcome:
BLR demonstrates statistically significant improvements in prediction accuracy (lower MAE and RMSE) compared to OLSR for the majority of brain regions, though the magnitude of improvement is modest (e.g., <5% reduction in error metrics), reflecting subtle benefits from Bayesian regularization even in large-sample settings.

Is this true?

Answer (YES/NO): NO